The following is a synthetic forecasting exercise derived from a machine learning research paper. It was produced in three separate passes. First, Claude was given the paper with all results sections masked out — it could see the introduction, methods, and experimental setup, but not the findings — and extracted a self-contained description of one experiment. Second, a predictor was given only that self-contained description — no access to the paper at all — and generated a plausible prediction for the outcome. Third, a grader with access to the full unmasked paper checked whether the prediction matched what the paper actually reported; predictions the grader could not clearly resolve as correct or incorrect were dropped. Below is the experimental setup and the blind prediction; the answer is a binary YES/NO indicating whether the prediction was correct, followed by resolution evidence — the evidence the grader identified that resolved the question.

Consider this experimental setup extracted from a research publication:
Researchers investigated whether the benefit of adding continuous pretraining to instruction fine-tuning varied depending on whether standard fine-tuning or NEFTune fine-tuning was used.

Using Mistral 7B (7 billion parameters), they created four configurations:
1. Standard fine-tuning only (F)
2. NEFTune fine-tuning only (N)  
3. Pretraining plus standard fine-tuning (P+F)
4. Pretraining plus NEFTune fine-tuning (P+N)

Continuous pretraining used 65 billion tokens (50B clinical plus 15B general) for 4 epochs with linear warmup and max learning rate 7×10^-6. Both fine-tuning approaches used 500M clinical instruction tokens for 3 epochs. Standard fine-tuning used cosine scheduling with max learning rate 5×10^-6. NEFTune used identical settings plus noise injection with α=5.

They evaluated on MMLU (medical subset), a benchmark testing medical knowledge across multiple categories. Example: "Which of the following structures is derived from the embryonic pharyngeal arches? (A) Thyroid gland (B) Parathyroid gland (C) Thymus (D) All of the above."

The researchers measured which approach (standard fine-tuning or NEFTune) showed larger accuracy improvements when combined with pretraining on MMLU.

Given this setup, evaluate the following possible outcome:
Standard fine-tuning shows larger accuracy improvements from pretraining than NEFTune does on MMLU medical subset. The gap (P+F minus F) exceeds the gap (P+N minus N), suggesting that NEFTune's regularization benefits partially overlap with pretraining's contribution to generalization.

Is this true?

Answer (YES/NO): YES